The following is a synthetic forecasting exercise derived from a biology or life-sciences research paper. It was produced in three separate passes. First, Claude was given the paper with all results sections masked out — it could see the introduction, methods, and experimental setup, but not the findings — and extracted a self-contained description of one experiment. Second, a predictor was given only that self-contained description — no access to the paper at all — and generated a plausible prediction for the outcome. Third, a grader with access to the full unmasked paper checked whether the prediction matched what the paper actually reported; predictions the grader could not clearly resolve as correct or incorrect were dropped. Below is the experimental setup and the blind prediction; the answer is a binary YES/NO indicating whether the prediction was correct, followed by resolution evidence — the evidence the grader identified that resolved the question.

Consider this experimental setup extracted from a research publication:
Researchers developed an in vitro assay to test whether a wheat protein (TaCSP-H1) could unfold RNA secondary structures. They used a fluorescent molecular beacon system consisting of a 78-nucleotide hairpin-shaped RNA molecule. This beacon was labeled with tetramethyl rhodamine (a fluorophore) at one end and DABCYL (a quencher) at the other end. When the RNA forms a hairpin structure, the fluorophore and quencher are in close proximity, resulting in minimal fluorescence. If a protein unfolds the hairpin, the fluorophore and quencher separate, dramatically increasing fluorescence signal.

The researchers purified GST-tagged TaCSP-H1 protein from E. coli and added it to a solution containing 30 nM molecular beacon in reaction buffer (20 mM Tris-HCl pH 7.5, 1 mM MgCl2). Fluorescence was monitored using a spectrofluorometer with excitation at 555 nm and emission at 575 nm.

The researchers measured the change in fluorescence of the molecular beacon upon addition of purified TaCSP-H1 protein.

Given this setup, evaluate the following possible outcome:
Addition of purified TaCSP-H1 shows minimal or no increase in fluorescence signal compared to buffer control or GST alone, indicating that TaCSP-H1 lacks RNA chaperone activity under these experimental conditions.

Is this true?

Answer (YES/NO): NO